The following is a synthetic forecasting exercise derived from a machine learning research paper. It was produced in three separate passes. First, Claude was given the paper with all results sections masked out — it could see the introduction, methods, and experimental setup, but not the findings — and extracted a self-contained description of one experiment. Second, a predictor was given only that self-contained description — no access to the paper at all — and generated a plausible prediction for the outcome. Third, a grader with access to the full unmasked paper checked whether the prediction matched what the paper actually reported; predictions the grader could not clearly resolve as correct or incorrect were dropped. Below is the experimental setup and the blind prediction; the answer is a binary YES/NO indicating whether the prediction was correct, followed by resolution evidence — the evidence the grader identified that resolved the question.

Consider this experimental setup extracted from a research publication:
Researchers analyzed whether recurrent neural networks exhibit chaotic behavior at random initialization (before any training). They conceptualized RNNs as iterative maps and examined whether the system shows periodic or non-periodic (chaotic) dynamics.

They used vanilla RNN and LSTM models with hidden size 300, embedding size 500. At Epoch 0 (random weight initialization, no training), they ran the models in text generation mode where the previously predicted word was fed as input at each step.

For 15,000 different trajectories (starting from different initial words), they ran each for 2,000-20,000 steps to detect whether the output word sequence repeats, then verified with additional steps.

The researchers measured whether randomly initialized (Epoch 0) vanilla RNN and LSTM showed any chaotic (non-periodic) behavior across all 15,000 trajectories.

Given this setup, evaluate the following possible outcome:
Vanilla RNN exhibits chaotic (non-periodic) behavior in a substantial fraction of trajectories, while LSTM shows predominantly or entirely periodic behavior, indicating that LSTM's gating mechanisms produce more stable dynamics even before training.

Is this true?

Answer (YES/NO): NO